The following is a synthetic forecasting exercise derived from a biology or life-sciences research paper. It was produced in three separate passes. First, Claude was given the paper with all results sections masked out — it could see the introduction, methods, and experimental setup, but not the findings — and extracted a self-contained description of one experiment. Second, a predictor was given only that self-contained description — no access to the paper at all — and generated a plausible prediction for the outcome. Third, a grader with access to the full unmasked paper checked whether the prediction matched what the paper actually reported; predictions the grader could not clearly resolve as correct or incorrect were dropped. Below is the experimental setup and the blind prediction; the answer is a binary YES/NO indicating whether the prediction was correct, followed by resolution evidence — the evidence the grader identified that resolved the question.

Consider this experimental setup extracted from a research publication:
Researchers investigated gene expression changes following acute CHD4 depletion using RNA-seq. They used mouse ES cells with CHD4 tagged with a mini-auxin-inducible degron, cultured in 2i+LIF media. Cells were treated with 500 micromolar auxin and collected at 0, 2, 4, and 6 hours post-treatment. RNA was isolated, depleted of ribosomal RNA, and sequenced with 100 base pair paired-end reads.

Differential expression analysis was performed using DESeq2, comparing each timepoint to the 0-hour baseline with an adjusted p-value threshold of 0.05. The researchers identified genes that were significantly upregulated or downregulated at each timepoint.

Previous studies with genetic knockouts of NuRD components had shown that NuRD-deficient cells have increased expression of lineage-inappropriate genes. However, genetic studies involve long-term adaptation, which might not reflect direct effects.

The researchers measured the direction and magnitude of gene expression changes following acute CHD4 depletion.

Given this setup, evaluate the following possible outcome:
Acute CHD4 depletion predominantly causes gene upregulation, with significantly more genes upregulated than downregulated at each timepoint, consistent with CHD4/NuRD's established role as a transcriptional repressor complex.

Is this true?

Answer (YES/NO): NO